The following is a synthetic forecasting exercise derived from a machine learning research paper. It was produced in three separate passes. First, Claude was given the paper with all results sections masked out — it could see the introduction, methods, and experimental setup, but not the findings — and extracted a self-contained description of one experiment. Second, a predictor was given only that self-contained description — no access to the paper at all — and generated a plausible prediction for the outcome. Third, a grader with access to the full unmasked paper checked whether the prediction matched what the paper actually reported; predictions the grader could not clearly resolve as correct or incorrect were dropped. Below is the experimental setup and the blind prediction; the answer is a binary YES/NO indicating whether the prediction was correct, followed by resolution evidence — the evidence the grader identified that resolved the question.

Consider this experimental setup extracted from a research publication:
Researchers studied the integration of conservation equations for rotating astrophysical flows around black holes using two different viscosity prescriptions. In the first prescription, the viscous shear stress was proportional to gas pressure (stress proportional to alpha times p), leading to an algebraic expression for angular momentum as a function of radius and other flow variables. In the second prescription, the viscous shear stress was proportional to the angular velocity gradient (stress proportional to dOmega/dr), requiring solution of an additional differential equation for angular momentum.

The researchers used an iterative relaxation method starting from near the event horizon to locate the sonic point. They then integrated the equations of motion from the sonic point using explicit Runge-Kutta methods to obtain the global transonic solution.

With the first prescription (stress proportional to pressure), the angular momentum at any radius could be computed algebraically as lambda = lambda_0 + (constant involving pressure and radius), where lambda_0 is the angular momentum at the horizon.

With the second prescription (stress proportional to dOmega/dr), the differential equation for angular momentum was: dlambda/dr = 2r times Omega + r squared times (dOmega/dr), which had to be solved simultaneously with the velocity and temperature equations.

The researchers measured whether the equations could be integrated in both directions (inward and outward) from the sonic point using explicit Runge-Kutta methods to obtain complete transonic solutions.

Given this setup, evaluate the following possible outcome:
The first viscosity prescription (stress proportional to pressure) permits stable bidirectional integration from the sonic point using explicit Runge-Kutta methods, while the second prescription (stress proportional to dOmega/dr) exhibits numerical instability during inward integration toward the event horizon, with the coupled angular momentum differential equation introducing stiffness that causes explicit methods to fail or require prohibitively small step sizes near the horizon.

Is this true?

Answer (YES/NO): YES